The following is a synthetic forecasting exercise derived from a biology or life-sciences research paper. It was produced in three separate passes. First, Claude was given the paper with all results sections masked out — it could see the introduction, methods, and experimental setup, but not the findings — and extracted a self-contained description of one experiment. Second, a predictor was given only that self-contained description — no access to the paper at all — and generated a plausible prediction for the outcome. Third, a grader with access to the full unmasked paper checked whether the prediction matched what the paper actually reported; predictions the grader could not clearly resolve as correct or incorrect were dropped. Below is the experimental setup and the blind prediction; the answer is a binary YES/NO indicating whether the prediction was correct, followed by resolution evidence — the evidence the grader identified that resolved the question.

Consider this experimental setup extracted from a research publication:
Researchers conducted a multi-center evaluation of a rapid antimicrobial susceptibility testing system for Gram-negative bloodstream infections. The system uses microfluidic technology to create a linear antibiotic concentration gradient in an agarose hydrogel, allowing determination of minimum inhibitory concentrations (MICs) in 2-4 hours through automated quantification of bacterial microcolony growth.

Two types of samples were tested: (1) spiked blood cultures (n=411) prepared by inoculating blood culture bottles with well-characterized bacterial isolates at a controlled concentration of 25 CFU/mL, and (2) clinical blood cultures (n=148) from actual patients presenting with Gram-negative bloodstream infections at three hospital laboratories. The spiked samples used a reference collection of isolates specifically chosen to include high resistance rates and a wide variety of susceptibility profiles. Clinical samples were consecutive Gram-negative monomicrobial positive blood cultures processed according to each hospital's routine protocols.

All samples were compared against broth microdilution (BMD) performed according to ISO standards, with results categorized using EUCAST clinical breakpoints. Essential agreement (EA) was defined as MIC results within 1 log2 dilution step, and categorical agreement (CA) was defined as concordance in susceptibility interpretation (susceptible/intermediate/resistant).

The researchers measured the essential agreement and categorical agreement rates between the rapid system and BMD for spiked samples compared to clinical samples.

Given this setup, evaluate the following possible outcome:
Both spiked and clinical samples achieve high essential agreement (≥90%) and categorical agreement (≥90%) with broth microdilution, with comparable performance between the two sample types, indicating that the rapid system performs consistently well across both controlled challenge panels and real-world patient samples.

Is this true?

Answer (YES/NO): YES